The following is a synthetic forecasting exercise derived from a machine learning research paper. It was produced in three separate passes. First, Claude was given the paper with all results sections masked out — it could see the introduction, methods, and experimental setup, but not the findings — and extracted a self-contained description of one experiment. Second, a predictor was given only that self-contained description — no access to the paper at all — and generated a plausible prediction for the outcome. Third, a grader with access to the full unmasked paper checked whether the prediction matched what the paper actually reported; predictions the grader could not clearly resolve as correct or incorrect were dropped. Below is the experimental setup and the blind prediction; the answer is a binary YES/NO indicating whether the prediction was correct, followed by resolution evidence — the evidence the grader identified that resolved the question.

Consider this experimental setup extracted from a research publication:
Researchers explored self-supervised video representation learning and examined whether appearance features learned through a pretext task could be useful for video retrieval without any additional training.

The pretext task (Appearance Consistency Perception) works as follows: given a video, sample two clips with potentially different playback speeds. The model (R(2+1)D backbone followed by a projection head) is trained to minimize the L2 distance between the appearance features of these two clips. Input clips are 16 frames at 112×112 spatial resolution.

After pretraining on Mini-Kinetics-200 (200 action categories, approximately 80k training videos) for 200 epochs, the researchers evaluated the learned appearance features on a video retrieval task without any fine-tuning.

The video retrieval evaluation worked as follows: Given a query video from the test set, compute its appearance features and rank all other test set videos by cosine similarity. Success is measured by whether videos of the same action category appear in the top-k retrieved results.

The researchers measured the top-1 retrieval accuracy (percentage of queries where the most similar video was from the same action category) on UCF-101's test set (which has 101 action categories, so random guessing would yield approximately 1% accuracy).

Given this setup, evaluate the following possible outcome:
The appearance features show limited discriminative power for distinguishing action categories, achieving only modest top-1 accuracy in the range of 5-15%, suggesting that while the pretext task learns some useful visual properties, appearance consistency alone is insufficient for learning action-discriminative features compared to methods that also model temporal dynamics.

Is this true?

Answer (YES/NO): NO